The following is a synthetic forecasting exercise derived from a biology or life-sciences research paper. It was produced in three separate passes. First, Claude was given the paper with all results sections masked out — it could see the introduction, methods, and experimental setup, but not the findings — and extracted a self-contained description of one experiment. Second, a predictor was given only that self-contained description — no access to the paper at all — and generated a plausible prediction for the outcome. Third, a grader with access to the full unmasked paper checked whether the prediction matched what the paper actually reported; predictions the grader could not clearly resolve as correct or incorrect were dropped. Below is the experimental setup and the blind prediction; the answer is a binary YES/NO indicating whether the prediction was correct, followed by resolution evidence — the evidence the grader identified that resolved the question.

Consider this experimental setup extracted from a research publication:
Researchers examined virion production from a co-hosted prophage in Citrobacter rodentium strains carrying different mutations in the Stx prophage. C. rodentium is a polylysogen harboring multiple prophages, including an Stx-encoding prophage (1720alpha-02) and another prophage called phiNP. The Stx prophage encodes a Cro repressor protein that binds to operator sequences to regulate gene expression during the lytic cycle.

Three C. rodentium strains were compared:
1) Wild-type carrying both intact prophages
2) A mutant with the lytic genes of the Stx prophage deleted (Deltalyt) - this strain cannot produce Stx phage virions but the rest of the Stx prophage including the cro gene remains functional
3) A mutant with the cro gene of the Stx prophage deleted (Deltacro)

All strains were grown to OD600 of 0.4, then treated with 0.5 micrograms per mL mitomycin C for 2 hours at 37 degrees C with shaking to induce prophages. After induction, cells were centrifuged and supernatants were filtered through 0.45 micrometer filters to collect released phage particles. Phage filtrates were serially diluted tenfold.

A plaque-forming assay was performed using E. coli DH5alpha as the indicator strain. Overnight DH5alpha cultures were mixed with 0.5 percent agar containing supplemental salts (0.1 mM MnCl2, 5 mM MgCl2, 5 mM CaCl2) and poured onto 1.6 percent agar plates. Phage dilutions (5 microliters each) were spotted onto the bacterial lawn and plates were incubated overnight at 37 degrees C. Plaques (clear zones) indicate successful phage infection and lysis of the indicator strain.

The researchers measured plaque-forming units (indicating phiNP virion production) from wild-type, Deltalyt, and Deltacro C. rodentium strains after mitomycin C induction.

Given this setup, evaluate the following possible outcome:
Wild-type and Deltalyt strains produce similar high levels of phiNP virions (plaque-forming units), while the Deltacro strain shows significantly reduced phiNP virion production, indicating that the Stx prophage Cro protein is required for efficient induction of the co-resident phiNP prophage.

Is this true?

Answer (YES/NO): NO